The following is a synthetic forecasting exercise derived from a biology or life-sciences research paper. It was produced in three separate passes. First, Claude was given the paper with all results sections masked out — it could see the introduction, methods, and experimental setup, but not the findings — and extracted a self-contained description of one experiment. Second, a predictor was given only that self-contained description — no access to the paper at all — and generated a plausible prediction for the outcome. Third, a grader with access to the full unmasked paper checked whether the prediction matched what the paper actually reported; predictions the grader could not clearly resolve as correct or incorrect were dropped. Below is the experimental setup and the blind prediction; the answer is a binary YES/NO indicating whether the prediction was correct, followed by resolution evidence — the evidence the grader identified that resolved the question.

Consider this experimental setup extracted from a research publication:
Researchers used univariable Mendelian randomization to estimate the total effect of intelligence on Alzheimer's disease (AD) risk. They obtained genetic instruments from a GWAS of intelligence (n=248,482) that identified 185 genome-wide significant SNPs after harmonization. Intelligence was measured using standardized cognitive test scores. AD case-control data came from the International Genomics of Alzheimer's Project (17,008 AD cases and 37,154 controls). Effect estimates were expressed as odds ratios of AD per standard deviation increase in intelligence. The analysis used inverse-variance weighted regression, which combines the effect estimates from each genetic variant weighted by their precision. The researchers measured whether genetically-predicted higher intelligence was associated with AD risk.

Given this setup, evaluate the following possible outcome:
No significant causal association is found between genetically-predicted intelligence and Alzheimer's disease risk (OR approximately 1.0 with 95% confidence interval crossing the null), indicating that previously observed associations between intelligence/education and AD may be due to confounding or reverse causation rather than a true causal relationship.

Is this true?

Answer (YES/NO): NO